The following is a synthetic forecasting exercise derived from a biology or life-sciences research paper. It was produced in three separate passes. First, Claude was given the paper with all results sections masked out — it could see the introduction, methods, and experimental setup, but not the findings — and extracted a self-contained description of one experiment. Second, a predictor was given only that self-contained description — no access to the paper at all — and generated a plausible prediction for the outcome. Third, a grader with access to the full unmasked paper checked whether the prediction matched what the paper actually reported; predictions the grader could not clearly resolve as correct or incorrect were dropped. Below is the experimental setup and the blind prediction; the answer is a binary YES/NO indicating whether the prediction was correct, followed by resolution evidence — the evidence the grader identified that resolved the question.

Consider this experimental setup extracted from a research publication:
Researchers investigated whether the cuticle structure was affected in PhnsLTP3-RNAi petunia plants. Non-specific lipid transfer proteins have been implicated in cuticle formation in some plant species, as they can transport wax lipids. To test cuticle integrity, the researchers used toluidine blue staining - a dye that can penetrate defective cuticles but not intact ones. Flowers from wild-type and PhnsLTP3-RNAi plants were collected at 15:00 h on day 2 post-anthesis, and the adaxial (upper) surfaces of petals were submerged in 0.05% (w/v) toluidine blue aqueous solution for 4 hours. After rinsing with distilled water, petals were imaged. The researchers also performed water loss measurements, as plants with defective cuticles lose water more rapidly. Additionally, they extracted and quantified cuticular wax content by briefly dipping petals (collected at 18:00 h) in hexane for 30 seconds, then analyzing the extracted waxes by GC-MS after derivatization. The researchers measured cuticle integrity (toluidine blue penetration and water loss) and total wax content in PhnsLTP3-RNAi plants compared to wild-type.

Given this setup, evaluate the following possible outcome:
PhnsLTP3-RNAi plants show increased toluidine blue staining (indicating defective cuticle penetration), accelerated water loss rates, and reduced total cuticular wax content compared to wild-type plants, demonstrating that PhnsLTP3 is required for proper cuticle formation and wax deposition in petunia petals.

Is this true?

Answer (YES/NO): NO